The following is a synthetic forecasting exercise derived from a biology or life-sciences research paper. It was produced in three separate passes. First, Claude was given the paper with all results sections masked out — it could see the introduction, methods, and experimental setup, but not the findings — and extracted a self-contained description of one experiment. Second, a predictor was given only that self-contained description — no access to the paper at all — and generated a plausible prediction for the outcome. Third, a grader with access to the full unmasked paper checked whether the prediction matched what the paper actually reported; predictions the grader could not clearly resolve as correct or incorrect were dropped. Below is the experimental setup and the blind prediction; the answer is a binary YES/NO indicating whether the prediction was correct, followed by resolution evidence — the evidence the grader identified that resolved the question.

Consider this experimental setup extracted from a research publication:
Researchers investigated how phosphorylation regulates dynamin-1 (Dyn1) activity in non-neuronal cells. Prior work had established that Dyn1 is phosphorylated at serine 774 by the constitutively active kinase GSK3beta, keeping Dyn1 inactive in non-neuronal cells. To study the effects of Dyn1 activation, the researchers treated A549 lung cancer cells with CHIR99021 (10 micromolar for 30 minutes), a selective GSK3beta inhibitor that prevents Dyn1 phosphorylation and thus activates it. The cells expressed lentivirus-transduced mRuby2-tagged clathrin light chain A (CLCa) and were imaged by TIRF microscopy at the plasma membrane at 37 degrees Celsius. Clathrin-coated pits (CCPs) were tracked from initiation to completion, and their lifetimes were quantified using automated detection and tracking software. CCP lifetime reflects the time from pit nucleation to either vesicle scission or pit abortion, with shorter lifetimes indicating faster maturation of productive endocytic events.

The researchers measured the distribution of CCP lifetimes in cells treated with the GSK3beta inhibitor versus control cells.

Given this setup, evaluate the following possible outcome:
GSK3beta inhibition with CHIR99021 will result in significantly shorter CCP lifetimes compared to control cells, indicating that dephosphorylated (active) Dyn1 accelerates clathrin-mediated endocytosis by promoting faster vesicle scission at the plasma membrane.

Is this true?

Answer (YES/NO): NO